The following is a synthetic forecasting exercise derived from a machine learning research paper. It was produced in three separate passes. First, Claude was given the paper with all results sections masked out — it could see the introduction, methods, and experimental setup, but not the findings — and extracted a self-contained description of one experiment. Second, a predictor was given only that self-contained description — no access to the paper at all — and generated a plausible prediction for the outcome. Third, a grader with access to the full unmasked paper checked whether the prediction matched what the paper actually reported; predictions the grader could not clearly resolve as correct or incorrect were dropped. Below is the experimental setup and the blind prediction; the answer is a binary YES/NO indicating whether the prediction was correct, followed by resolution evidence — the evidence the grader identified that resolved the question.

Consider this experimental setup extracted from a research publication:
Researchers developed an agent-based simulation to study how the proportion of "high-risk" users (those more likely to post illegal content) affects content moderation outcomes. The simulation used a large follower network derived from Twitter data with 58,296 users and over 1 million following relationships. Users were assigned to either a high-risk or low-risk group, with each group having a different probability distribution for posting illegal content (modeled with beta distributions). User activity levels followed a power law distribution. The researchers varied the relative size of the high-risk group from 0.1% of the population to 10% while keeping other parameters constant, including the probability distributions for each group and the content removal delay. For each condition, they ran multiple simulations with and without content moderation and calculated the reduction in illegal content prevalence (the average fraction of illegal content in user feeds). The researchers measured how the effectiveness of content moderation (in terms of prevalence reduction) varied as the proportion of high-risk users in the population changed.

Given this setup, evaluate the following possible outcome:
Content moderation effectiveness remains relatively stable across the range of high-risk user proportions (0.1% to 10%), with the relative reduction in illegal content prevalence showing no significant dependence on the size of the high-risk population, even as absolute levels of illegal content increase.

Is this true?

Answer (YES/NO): YES